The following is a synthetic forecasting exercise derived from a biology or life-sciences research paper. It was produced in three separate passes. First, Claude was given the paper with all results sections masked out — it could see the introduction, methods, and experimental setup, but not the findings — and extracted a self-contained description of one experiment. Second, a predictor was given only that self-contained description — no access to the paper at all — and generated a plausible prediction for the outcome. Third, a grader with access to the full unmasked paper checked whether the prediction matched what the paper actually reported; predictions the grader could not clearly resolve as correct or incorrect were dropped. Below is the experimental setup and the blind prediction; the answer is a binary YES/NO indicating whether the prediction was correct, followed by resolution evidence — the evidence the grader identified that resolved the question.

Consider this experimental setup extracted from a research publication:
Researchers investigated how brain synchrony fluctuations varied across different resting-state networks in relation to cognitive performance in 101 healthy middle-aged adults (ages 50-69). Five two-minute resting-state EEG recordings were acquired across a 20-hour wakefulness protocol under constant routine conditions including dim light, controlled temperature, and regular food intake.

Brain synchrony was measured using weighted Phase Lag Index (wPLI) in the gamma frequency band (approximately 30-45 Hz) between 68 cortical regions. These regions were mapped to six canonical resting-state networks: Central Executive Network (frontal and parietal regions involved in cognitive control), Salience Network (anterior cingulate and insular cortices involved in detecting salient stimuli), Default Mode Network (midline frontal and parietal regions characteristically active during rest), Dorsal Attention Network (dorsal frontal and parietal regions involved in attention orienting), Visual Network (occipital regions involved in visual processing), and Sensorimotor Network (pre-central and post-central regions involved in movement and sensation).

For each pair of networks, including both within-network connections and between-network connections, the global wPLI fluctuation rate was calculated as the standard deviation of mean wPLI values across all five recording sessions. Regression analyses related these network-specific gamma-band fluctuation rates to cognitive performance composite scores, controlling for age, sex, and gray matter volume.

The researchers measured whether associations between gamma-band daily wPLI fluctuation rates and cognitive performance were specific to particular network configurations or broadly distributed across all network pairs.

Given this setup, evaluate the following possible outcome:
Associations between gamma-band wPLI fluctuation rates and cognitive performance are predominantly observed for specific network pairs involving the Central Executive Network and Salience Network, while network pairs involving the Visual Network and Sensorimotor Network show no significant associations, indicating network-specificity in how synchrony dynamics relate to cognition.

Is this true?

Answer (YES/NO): YES